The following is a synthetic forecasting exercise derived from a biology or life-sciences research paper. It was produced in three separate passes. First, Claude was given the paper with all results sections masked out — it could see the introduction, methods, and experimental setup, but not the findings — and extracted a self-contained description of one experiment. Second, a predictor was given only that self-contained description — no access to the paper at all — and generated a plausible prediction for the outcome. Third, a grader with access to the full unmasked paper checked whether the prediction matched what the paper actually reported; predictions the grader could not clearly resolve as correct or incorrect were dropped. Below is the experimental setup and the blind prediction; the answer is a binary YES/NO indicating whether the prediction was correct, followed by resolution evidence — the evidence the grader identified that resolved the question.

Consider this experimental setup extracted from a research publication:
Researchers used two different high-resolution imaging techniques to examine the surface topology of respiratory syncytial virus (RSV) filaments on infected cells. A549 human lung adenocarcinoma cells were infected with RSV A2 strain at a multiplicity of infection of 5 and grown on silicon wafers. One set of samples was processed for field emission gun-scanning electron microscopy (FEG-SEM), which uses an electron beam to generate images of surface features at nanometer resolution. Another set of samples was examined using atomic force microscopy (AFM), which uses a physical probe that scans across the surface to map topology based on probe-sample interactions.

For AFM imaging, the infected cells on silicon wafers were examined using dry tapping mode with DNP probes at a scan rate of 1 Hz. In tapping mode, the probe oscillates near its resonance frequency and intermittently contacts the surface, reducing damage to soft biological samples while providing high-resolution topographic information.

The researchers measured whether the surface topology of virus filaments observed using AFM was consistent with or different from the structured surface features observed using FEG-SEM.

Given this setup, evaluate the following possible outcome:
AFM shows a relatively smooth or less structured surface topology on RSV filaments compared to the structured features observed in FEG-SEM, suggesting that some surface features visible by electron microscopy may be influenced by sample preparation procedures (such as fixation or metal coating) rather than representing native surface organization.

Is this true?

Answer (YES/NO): NO